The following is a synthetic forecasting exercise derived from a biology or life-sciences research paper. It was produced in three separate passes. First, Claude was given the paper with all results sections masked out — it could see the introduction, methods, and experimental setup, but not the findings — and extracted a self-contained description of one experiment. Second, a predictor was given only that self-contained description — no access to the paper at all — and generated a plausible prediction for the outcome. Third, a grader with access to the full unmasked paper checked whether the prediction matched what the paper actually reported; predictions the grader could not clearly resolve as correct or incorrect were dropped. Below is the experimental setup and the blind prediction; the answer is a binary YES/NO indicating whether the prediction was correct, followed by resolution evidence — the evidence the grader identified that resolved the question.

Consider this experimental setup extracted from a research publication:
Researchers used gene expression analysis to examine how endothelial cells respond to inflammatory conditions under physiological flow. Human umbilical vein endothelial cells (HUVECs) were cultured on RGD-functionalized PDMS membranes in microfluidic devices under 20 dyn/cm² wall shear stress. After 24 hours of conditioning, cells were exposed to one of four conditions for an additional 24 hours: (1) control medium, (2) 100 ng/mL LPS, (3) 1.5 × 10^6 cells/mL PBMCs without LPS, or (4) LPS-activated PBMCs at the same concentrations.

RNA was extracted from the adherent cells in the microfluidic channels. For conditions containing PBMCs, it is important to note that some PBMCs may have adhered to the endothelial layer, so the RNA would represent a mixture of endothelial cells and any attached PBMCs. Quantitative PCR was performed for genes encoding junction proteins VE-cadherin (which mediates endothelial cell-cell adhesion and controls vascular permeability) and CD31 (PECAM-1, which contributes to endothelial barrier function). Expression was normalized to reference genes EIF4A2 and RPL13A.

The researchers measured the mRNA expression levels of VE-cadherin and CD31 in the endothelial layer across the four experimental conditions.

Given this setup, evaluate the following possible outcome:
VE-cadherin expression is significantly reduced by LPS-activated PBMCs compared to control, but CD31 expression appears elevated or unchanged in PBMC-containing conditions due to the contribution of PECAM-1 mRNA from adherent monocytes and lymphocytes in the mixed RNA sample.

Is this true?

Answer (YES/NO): NO